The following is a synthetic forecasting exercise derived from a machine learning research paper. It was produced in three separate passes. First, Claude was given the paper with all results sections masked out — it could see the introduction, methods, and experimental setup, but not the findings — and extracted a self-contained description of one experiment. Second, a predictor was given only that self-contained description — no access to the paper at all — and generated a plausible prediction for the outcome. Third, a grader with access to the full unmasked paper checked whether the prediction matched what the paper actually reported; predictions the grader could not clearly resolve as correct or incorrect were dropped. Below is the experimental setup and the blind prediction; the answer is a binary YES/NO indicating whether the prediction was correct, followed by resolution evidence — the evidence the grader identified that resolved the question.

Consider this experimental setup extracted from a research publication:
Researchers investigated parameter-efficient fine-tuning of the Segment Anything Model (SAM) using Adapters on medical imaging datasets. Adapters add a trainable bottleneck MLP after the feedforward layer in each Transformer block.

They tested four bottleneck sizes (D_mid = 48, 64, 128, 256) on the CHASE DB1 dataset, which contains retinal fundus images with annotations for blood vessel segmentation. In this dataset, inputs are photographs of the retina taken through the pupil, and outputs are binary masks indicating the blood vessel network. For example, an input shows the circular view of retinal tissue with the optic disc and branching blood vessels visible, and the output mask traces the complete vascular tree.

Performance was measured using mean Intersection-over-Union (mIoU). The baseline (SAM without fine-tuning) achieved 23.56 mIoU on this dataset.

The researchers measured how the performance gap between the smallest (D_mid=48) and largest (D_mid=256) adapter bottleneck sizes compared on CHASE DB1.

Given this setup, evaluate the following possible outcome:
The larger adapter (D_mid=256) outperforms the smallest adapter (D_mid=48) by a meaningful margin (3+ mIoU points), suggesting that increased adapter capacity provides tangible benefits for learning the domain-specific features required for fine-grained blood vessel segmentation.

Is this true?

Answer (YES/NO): YES